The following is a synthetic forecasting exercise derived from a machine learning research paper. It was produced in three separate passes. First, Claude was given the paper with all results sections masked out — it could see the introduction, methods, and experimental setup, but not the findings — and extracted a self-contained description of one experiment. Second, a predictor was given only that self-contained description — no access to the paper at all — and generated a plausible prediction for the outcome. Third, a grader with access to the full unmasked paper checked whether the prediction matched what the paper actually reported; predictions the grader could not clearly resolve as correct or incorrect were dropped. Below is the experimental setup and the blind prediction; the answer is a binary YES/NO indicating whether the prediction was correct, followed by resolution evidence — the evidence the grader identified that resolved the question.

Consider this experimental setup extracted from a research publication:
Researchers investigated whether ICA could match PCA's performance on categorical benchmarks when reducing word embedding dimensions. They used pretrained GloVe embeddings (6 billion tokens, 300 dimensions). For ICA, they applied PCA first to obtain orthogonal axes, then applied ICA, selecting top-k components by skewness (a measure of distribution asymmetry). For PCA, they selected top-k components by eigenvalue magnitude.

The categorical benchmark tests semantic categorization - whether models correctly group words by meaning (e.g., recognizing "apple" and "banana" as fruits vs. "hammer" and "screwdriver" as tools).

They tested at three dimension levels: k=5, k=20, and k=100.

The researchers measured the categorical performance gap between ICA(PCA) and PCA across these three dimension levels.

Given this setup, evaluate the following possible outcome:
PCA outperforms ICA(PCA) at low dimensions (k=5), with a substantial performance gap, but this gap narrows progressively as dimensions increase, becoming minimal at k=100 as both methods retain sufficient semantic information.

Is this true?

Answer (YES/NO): NO